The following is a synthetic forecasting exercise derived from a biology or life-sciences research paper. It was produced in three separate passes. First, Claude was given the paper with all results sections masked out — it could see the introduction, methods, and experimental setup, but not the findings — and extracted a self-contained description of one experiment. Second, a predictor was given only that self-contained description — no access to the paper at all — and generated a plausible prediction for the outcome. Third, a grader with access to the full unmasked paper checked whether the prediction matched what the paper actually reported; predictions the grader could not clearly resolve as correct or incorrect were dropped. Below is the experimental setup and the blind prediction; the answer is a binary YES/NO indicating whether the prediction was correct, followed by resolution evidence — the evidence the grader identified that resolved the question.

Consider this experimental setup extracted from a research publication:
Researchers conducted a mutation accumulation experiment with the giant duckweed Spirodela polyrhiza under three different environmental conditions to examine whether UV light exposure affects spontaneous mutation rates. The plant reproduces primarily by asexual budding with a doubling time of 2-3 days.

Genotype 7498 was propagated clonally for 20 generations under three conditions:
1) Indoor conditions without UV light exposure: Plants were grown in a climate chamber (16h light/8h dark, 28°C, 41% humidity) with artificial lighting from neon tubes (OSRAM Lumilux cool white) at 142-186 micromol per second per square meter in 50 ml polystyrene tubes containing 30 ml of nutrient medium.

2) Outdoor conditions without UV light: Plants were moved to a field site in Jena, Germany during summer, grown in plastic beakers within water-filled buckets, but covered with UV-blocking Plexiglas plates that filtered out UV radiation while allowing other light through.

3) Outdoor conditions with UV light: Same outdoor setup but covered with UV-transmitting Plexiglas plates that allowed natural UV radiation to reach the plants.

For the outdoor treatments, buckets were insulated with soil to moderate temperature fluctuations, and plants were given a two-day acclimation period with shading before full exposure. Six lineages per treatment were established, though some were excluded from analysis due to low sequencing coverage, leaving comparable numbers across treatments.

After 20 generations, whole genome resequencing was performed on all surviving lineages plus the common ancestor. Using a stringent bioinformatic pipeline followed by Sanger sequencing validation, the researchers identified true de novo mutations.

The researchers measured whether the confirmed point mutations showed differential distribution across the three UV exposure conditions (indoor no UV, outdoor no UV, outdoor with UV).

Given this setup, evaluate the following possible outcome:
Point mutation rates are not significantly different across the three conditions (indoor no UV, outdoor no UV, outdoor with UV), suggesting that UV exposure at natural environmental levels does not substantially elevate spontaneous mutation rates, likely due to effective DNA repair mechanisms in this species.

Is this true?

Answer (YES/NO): NO